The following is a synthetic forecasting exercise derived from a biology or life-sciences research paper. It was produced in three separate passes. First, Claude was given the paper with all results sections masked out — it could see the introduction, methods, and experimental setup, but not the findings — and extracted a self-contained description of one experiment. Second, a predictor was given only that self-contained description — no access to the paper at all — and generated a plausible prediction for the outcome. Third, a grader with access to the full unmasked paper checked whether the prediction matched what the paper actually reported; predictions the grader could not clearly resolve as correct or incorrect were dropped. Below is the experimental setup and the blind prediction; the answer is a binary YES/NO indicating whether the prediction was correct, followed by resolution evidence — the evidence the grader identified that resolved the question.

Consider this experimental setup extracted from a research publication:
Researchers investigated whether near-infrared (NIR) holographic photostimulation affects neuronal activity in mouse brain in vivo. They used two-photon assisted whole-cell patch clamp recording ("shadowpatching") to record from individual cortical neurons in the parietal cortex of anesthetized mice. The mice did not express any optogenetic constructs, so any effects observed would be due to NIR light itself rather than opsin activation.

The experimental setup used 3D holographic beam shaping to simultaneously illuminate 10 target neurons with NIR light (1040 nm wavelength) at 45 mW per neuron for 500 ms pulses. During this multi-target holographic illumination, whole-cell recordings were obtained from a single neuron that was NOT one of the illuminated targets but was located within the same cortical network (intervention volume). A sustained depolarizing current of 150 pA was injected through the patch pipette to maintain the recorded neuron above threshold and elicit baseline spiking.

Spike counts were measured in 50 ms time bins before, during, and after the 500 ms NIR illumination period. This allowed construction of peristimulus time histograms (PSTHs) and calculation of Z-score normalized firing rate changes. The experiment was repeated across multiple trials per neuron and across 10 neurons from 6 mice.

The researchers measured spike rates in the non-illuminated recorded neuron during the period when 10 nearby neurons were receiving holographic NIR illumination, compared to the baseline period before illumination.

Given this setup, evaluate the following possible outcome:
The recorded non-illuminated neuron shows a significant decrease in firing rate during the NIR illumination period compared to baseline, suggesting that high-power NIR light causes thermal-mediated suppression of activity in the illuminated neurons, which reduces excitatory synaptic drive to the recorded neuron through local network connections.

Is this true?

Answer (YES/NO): NO